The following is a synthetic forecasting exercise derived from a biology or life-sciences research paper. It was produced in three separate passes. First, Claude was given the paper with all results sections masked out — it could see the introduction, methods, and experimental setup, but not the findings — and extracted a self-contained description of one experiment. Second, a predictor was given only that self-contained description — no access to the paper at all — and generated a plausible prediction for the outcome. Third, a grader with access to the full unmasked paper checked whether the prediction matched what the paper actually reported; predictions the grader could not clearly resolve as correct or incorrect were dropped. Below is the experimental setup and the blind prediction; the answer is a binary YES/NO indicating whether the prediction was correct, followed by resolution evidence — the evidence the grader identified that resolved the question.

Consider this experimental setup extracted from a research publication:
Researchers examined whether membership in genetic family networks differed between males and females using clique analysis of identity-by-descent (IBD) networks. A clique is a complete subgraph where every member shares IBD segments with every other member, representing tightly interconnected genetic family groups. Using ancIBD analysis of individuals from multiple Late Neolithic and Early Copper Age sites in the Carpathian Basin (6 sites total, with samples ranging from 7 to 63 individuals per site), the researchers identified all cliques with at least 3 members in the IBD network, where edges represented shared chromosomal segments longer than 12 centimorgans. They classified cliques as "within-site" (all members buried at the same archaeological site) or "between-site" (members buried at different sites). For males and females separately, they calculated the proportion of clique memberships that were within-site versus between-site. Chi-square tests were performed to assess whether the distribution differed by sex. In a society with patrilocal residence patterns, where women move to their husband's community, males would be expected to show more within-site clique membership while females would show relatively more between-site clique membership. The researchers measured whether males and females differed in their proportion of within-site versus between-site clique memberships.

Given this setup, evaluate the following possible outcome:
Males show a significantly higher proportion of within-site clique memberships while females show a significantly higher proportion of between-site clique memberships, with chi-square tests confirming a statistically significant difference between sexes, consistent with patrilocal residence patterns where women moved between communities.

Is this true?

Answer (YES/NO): NO